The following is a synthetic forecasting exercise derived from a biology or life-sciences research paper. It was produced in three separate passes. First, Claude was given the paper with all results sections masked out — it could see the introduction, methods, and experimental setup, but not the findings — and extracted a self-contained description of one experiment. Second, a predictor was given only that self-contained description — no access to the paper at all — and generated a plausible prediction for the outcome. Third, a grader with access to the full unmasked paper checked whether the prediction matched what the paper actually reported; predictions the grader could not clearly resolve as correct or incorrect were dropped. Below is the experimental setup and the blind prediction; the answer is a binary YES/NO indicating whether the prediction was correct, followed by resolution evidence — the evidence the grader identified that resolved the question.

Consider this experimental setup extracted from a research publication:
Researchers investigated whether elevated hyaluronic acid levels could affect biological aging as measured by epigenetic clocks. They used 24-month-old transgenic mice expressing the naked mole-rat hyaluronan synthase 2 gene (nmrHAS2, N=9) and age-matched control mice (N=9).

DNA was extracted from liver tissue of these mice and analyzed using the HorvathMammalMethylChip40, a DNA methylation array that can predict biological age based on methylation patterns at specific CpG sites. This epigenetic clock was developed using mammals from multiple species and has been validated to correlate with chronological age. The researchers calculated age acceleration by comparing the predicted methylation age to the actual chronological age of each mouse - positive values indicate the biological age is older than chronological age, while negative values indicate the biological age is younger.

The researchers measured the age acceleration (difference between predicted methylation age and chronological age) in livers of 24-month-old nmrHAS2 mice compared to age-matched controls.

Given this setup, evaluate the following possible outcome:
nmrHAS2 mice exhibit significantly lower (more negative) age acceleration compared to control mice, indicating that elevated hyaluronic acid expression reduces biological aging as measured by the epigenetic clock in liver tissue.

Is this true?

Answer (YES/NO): YES